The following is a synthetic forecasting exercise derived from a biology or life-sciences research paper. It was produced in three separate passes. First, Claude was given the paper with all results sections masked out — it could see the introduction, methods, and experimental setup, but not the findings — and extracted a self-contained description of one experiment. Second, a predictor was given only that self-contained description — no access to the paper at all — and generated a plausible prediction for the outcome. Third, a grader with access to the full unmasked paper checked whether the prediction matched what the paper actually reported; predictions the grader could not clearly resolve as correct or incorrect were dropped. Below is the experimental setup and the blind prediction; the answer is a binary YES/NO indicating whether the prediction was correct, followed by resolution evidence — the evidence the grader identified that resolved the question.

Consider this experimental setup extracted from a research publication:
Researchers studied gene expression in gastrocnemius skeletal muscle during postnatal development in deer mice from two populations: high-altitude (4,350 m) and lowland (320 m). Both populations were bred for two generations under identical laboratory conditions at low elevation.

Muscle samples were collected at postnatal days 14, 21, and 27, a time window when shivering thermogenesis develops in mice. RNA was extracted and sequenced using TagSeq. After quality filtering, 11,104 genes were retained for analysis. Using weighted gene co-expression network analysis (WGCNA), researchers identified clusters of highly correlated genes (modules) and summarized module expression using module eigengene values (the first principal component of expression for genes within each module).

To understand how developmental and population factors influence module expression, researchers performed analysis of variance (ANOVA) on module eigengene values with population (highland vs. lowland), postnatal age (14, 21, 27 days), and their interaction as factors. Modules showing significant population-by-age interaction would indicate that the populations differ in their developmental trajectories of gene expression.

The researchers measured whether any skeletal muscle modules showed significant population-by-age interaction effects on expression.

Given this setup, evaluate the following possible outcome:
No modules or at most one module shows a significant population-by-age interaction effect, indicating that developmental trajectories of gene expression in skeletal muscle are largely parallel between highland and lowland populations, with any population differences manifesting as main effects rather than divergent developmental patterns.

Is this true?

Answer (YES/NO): YES